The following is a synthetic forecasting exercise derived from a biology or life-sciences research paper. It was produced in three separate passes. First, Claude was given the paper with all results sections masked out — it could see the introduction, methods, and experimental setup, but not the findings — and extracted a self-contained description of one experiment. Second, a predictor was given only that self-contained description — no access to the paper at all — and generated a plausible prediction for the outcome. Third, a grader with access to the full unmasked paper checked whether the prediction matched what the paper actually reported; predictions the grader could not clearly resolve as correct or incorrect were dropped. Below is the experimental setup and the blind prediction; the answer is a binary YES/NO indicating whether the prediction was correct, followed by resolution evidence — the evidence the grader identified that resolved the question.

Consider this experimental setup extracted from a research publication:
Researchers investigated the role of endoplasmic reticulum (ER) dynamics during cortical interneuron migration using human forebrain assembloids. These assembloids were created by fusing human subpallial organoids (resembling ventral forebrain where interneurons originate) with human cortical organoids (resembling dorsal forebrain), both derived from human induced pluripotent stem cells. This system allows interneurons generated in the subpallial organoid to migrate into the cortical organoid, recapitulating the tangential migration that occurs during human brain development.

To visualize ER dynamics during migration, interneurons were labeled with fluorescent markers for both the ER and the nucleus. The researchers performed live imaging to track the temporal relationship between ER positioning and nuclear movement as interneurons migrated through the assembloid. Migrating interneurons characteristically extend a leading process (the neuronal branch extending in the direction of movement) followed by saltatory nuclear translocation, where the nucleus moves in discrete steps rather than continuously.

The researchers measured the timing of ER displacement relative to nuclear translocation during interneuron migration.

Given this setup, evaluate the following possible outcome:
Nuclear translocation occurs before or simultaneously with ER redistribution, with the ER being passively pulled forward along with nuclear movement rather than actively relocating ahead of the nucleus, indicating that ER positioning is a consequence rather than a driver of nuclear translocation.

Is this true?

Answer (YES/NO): NO